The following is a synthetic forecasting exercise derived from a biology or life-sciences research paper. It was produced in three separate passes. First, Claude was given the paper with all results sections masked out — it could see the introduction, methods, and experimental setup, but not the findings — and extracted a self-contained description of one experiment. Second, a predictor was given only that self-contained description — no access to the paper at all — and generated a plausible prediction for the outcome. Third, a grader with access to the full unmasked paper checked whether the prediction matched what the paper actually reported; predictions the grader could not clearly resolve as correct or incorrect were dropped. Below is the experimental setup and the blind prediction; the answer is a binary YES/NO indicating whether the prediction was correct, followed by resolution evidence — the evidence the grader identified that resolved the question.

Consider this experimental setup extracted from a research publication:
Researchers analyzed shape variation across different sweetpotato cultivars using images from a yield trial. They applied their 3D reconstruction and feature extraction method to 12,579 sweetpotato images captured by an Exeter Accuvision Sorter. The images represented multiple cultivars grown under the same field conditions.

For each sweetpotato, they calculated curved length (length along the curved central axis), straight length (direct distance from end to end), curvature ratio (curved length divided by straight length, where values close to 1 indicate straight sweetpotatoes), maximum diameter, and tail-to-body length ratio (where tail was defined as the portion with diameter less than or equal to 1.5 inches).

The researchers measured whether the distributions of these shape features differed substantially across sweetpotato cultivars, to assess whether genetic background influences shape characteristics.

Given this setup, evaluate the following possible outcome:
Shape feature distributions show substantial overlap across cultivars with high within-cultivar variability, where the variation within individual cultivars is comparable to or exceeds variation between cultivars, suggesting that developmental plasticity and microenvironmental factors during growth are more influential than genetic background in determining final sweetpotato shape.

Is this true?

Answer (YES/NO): NO